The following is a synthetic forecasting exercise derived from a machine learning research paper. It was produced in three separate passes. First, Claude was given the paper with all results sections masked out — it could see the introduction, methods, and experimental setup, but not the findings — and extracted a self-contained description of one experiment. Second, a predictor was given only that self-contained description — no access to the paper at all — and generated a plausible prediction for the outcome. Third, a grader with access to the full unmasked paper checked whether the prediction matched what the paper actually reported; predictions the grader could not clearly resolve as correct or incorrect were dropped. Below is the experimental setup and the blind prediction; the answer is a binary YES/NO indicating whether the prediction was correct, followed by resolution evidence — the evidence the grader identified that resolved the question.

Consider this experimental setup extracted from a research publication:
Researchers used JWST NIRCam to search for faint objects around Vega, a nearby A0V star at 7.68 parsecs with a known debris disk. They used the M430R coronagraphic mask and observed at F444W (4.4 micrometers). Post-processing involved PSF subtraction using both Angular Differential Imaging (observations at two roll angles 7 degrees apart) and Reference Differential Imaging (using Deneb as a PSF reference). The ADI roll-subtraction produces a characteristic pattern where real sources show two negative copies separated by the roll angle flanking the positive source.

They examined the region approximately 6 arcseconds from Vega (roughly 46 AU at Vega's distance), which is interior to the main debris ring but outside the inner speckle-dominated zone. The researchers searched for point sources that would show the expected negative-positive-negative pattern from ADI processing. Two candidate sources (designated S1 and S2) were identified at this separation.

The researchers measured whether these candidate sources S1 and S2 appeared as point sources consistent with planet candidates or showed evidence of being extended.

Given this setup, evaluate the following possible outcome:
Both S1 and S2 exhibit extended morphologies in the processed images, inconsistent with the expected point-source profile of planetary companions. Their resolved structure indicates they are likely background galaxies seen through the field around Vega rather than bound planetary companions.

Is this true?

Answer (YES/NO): YES